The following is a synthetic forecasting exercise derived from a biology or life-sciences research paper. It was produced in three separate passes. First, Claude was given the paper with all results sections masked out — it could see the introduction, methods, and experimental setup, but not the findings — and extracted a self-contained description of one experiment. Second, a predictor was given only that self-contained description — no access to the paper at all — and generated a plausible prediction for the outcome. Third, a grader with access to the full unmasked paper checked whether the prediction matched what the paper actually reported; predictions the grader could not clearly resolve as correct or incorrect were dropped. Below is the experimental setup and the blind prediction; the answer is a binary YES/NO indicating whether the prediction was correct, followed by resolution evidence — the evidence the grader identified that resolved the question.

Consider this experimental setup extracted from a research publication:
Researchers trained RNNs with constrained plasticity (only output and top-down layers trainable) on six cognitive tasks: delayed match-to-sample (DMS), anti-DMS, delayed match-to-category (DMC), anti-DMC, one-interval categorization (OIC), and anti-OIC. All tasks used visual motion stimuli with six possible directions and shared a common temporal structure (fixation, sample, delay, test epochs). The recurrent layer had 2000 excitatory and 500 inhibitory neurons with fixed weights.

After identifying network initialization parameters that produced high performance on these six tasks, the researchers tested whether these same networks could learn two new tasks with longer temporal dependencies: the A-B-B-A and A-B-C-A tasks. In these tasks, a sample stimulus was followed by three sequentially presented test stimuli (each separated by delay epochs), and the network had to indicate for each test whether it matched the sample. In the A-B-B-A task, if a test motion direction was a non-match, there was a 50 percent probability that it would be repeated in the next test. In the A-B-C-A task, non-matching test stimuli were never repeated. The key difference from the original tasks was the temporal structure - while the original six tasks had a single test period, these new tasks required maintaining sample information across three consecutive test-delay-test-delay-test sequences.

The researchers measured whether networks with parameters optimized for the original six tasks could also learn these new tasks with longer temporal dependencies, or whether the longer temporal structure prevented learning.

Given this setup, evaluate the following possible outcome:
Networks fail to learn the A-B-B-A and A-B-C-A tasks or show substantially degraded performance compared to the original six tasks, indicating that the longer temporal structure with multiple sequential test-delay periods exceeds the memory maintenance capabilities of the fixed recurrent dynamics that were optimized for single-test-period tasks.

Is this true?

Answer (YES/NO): NO